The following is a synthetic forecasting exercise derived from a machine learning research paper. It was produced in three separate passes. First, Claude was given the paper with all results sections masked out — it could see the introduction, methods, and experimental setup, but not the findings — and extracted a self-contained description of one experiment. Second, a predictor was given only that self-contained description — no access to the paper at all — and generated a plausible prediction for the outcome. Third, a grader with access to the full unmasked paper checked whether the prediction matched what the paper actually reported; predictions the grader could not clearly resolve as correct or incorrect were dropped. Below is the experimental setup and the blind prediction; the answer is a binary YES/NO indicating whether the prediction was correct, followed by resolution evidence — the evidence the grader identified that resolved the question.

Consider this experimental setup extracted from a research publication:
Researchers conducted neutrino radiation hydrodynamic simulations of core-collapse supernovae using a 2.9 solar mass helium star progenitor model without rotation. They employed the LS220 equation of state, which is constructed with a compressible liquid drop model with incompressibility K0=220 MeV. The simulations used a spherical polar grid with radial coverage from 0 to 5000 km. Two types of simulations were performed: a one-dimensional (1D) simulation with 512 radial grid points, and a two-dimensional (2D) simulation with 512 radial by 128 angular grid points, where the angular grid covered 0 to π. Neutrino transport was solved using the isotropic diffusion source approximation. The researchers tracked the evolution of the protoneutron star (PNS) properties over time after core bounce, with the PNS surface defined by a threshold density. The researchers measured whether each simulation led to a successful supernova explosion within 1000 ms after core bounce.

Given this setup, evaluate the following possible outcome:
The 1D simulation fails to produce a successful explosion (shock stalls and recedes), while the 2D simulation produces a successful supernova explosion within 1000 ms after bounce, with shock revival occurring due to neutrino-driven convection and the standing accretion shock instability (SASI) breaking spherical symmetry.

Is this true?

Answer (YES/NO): NO